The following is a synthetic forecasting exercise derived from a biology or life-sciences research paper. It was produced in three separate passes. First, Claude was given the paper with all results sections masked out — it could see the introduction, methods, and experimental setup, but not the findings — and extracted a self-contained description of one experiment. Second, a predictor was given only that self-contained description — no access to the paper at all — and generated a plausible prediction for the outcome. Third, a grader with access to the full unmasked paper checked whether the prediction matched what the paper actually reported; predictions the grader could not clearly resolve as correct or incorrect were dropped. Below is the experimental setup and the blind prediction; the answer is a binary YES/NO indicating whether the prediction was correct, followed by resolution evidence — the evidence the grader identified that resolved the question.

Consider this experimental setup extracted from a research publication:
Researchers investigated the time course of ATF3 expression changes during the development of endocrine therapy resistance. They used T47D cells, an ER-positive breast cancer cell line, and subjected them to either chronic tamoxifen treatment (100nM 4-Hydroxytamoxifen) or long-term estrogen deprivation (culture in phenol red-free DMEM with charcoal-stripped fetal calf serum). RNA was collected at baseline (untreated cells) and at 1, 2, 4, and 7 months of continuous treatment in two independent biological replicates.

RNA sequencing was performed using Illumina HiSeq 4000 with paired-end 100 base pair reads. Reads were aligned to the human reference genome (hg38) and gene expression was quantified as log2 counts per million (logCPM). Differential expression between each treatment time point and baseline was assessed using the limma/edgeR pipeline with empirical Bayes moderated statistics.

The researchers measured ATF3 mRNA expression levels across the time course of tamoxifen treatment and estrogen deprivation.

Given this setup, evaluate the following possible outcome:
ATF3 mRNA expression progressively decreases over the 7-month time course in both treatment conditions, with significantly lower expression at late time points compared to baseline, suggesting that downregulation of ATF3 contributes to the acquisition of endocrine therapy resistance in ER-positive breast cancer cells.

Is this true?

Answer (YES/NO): NO